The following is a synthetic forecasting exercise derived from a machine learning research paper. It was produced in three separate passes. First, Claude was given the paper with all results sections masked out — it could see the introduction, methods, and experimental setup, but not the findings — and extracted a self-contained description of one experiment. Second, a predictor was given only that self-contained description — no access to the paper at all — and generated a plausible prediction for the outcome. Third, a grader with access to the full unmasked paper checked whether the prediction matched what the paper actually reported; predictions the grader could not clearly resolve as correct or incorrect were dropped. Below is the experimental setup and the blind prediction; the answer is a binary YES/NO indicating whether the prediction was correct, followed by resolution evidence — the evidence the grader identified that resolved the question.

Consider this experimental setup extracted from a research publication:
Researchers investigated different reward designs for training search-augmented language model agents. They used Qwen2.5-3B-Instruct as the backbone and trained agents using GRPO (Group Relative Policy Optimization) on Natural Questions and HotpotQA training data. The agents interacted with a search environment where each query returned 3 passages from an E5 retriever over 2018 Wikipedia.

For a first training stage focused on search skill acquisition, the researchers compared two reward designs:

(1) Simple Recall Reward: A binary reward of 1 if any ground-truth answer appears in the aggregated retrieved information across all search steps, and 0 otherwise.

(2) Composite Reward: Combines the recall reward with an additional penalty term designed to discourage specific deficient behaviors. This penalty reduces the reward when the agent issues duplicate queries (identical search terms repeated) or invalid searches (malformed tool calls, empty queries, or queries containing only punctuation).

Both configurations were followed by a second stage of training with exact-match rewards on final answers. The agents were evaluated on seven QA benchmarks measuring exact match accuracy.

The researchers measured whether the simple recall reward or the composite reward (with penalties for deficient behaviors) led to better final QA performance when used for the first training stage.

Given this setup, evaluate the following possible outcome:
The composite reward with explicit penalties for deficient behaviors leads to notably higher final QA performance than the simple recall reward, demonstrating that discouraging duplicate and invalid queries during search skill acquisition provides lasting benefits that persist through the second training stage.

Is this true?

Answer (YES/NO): NO